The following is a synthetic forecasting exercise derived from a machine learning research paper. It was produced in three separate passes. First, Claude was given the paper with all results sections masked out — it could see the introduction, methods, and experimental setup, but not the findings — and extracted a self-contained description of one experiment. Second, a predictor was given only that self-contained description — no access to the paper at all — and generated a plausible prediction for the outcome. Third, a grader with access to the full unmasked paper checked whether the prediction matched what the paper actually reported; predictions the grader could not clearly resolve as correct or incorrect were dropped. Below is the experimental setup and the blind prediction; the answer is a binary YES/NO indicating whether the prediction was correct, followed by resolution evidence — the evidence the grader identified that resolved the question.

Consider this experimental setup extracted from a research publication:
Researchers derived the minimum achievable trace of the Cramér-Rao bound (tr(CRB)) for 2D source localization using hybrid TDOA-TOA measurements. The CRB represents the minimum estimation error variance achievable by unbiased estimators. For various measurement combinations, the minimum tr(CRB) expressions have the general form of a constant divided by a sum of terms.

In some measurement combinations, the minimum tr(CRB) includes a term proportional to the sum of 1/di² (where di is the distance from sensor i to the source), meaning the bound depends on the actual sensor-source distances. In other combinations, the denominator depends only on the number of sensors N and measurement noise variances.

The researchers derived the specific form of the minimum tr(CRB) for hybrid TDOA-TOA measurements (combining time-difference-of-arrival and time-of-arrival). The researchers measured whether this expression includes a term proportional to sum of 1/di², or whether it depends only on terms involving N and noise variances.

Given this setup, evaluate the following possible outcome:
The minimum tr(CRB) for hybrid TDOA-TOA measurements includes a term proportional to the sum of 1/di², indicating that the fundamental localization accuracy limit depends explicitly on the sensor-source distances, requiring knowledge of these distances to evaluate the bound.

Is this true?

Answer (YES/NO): NO